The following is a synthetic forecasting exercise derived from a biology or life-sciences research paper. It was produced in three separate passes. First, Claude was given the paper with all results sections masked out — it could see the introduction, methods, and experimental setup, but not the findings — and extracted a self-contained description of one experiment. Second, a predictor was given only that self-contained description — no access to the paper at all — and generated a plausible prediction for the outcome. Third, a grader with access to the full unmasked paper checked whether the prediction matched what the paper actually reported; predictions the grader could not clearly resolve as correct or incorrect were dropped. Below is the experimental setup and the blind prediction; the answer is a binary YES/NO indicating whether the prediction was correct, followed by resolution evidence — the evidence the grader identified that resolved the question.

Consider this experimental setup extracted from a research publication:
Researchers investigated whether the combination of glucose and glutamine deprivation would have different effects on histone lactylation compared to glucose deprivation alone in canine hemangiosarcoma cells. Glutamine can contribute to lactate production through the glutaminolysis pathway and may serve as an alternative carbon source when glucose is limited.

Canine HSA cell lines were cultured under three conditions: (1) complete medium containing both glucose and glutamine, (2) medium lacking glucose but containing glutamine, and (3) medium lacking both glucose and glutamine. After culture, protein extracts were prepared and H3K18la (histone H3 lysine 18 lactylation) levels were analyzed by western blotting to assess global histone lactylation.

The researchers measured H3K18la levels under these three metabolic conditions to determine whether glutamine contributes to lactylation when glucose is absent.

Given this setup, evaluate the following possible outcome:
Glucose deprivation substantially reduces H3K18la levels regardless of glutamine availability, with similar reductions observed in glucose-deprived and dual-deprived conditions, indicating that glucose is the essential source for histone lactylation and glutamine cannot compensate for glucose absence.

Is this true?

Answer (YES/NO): YES